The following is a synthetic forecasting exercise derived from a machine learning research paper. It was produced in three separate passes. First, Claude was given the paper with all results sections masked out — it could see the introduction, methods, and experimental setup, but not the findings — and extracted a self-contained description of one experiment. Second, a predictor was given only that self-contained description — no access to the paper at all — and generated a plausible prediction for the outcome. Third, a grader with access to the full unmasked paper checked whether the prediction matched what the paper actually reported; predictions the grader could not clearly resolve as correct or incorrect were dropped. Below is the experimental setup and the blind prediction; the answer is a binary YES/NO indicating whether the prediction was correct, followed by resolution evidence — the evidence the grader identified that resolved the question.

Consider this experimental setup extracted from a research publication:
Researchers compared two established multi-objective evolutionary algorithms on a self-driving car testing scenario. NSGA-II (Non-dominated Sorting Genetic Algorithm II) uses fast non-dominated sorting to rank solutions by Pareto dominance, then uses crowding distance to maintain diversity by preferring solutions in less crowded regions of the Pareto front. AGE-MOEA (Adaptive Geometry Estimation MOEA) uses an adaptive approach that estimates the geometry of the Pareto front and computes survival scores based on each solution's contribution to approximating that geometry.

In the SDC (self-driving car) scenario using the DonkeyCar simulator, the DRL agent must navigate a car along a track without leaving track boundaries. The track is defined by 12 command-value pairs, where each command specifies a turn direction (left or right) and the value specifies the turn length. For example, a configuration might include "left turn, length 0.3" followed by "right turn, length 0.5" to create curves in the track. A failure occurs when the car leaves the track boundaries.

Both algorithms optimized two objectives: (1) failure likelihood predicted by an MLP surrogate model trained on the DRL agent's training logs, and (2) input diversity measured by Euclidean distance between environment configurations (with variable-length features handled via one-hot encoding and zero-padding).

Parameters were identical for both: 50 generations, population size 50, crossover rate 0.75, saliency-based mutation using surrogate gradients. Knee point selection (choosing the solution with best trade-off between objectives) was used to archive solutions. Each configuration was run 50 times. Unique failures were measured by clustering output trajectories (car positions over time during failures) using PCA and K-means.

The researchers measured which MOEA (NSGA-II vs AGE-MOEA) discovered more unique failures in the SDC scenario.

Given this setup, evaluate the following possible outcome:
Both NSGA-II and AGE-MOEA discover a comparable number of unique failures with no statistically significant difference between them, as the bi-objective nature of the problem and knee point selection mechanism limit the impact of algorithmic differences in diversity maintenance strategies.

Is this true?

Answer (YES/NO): YES